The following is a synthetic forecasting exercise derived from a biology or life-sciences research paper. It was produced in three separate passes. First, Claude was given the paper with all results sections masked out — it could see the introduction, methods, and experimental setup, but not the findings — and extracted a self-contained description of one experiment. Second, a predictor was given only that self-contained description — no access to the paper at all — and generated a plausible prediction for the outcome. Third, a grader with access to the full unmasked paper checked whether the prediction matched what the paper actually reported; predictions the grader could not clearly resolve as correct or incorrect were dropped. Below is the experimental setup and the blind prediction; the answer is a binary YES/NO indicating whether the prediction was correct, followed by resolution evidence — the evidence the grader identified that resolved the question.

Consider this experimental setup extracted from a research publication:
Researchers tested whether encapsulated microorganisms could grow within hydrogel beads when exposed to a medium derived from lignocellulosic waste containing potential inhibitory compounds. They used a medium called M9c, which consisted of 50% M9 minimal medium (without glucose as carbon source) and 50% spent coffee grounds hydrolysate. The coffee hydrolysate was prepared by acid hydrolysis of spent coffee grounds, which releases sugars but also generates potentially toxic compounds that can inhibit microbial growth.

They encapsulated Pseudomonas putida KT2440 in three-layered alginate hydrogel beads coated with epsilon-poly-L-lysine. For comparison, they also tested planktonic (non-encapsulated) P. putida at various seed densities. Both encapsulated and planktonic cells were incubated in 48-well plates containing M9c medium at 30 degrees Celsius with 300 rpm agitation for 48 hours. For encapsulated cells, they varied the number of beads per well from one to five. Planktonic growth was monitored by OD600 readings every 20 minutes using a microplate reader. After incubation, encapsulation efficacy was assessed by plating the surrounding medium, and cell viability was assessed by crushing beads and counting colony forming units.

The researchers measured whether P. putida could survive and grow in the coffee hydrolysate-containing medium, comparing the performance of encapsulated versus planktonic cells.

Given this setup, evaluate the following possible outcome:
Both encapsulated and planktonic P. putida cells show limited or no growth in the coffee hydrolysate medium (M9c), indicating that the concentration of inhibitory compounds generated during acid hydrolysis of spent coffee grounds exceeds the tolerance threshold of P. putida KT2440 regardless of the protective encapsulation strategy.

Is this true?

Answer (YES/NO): NO